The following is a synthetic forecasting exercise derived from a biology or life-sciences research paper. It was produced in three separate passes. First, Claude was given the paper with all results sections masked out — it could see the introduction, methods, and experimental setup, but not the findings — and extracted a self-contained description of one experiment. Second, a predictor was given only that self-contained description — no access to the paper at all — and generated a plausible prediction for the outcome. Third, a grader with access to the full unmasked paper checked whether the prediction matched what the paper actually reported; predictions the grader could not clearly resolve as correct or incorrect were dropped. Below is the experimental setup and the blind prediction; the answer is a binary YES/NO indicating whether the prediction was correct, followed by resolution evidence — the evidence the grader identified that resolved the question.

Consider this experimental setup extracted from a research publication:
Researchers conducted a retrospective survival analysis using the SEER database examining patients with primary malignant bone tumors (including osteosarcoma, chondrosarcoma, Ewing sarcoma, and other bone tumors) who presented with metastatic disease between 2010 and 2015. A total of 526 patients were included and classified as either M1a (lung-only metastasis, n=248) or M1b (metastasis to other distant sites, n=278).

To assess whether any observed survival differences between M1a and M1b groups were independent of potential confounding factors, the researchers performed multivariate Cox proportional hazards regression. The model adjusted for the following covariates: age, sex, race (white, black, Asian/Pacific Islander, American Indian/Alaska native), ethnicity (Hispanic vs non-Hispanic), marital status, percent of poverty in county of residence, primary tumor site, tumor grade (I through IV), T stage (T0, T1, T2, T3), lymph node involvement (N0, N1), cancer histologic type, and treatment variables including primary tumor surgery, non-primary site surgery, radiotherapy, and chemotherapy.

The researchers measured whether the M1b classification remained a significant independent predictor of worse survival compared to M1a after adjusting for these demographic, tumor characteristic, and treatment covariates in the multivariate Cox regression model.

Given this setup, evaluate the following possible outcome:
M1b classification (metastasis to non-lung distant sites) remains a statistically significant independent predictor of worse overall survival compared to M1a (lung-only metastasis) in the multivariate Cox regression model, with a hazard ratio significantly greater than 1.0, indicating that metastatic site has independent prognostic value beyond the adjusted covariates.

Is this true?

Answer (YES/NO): YES